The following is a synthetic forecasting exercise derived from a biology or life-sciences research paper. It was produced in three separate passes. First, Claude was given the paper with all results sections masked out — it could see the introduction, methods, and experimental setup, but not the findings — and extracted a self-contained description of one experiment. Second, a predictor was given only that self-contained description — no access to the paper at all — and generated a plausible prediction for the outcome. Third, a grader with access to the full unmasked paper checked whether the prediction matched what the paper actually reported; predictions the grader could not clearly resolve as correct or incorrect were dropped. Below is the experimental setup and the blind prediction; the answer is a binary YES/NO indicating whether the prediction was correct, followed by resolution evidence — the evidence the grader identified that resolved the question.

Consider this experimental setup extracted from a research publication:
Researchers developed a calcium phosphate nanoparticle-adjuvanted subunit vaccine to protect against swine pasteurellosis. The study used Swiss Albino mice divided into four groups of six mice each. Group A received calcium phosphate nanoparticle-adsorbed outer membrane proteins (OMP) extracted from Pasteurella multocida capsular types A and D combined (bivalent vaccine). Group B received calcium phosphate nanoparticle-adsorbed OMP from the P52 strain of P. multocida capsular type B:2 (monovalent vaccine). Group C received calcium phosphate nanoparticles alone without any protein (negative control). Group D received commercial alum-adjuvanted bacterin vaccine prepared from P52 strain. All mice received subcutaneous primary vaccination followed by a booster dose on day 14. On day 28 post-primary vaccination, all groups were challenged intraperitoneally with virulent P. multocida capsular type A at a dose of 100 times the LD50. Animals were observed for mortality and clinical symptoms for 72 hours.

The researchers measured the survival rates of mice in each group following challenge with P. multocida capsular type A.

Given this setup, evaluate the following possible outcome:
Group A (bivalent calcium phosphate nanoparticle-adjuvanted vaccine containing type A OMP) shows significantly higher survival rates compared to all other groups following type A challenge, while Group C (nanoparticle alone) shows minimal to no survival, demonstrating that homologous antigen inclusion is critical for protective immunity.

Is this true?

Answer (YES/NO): NO